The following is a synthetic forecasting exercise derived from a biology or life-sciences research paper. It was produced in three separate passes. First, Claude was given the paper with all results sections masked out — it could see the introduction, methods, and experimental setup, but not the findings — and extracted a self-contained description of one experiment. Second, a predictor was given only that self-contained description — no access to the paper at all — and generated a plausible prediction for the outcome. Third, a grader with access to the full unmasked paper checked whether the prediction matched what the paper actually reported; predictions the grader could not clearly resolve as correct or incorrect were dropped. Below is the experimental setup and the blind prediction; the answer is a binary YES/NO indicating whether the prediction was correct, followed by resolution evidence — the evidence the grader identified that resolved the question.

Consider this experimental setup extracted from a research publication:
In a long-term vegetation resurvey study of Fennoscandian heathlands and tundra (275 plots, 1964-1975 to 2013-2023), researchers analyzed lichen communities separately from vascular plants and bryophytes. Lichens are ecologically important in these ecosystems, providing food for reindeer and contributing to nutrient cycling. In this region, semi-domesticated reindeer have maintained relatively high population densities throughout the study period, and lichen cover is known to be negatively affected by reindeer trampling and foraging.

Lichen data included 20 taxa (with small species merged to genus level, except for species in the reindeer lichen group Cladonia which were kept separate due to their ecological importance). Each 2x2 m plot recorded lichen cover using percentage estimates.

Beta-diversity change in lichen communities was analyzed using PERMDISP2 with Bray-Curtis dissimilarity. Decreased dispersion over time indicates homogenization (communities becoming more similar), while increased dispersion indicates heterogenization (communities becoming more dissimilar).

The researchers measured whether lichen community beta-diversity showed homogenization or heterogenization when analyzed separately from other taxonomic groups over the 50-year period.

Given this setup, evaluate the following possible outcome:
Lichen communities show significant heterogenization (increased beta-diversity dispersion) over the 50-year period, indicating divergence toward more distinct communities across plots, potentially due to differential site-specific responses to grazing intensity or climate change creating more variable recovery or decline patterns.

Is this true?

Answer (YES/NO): NO